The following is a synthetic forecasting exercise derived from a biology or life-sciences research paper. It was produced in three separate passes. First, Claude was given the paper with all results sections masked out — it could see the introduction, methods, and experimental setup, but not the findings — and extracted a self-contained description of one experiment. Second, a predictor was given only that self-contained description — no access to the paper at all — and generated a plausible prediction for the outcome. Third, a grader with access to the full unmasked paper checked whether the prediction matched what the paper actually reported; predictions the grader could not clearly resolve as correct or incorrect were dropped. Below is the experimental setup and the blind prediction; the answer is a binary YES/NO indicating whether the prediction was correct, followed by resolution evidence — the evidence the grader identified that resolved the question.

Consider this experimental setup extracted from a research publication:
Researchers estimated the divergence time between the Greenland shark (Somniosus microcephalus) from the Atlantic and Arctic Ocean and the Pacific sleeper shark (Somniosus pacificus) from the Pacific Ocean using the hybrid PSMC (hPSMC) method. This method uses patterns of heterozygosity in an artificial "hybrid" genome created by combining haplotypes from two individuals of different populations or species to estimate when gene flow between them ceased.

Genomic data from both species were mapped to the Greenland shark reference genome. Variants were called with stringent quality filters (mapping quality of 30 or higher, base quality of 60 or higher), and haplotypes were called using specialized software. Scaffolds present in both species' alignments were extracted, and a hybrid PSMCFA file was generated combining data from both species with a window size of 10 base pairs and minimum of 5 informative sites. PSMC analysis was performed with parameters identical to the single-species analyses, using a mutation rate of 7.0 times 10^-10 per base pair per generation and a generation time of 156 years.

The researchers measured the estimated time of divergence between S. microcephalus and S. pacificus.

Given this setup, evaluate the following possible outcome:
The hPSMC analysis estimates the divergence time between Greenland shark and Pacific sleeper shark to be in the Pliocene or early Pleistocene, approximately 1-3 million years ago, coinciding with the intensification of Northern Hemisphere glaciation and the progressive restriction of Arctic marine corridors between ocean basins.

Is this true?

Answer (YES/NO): YES